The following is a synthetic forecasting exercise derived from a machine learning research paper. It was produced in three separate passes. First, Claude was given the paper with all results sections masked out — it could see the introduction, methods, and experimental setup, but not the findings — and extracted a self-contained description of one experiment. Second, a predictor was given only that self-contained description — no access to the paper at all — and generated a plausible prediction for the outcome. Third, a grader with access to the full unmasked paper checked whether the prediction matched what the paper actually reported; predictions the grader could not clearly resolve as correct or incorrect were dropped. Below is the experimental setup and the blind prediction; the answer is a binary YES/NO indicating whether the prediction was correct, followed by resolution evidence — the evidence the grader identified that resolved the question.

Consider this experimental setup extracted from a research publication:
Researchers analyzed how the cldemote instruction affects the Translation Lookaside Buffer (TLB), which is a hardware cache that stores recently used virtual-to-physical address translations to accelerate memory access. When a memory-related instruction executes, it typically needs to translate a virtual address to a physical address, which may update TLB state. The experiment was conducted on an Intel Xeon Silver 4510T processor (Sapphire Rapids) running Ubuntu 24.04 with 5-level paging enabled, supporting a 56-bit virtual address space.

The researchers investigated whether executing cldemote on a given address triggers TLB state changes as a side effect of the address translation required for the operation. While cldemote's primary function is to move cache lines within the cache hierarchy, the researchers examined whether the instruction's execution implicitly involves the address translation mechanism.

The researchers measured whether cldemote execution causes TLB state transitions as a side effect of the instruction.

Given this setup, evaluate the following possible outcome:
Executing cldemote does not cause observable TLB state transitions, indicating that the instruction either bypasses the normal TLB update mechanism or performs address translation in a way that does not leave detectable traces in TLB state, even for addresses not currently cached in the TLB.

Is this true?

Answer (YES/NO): NO